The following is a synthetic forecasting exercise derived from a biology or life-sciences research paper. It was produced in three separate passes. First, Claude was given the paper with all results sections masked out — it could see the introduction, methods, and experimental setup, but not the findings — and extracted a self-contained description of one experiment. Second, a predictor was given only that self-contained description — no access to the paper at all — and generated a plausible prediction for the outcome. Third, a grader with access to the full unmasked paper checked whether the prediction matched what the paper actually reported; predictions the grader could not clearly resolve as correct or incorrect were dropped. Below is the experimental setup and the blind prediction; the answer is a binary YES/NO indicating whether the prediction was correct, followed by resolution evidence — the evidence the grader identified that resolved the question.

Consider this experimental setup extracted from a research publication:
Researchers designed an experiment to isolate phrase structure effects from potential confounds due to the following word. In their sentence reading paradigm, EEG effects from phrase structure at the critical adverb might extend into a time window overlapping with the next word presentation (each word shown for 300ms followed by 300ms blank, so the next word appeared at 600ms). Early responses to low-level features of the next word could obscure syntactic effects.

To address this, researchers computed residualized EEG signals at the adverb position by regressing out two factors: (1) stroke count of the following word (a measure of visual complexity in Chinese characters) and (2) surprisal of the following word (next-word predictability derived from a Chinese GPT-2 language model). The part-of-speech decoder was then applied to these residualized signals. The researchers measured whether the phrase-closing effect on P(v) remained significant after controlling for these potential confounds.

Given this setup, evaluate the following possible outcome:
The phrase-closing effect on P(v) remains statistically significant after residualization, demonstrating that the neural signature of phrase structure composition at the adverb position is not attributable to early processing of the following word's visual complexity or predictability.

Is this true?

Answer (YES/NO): YES